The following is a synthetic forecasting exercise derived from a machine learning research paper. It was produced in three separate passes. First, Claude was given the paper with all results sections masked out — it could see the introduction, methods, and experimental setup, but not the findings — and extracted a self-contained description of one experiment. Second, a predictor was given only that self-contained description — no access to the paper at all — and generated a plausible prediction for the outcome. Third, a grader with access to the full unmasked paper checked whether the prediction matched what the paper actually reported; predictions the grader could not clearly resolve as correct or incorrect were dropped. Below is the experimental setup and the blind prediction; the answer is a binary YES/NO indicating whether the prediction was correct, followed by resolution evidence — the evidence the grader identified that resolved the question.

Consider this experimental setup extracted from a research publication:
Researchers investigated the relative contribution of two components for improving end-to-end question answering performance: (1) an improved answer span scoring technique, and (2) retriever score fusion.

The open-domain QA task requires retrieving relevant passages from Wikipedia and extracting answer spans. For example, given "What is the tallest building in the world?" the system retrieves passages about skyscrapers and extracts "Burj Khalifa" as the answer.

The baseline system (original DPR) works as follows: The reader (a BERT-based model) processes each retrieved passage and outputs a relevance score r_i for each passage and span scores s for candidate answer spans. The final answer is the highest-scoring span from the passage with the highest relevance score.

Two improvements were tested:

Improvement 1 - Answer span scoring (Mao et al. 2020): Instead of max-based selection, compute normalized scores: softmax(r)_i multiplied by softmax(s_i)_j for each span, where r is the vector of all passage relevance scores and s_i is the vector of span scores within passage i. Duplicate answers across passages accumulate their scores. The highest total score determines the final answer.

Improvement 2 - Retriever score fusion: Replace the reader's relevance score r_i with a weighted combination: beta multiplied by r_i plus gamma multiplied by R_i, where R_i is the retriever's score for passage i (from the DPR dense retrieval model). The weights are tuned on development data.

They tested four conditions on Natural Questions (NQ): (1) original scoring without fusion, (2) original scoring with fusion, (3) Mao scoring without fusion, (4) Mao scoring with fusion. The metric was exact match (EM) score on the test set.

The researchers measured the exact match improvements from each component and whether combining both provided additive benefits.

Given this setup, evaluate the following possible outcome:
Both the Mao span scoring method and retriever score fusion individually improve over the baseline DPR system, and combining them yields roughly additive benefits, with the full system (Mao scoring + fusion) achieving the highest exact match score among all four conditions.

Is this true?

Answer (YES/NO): NO